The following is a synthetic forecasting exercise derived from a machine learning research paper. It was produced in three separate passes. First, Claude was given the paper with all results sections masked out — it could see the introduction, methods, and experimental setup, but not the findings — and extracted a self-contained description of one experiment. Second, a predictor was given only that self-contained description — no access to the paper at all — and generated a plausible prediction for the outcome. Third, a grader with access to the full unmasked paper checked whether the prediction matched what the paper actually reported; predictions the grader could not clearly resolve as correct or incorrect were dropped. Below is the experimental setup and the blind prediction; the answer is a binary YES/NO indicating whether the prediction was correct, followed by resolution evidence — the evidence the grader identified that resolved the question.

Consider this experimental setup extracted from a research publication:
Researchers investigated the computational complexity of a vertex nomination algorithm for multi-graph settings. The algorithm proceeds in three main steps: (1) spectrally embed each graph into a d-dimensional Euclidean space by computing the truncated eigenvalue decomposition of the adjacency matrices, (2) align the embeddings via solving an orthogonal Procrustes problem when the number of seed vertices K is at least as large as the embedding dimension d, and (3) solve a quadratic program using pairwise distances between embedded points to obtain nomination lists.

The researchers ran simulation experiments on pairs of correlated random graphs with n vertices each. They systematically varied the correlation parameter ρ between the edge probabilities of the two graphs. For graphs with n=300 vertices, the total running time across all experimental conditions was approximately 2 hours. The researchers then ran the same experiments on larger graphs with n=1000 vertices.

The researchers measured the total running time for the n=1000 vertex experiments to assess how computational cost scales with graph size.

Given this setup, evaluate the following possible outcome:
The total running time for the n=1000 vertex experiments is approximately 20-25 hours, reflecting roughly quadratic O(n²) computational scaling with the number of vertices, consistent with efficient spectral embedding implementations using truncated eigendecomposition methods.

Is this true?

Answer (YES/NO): YES